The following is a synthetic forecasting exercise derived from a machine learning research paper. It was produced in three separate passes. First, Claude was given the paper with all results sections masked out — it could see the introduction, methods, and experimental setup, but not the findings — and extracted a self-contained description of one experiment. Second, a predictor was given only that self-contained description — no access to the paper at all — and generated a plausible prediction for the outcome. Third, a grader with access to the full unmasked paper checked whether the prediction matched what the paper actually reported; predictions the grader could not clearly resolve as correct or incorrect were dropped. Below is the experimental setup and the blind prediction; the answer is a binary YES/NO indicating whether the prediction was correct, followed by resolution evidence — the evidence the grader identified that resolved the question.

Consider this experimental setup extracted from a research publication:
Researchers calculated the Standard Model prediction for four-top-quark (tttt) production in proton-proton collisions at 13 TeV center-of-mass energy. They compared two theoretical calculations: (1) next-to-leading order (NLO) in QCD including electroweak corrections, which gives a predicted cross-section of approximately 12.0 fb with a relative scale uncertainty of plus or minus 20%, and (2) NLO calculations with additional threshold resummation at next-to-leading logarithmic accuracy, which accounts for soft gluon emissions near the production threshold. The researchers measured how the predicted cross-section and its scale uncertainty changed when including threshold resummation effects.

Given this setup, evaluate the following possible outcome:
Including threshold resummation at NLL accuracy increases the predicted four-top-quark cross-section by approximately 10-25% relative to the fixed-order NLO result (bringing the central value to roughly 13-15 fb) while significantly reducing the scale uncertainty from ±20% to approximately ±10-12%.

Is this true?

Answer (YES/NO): NO